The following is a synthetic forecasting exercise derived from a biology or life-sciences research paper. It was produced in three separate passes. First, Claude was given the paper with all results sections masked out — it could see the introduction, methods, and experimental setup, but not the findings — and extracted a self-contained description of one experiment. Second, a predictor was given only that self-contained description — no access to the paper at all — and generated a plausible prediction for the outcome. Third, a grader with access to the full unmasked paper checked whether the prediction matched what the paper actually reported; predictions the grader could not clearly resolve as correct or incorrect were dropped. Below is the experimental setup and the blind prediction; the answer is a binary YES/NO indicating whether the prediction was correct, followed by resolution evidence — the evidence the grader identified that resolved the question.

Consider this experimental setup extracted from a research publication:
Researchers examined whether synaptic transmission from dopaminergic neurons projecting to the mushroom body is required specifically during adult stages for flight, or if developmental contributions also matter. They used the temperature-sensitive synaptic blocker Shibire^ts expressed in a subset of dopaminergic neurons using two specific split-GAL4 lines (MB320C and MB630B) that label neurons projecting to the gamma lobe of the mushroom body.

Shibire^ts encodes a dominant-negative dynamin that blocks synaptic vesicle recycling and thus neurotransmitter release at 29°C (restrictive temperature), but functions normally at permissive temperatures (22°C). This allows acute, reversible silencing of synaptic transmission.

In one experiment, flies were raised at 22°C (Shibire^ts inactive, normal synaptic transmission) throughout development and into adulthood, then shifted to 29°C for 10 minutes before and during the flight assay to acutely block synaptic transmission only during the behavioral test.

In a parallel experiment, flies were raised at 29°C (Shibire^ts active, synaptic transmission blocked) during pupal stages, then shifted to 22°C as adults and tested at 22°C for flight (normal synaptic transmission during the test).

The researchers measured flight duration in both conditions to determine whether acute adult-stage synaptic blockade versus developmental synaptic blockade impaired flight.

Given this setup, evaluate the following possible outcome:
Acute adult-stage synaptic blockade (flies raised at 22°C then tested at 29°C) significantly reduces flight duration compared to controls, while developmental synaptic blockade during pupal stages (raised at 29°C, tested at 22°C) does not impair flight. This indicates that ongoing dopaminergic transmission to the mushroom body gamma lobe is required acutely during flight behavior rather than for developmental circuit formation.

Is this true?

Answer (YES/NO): NO